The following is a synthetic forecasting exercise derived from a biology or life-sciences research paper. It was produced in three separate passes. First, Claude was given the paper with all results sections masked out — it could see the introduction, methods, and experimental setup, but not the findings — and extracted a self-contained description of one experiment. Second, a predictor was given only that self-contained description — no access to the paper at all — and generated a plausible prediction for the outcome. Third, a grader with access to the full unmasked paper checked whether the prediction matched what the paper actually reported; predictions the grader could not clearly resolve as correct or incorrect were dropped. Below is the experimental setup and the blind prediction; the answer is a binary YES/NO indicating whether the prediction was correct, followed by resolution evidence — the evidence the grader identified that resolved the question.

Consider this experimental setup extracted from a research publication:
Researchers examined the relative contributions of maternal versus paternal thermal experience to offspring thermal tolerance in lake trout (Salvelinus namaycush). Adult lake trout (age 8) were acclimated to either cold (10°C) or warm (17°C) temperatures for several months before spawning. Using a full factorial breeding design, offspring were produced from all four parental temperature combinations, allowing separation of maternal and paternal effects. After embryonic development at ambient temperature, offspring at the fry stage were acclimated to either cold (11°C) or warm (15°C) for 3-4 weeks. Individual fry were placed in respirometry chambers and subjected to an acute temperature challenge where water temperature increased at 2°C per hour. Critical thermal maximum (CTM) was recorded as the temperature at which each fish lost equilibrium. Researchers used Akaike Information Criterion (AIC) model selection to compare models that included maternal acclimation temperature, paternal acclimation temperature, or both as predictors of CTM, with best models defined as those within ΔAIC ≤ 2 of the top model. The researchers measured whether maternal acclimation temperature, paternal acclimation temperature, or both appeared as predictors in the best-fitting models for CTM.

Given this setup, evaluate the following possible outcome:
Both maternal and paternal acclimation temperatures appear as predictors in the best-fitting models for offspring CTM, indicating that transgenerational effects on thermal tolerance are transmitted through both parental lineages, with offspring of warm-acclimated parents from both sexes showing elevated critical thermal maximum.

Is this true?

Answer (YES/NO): NO